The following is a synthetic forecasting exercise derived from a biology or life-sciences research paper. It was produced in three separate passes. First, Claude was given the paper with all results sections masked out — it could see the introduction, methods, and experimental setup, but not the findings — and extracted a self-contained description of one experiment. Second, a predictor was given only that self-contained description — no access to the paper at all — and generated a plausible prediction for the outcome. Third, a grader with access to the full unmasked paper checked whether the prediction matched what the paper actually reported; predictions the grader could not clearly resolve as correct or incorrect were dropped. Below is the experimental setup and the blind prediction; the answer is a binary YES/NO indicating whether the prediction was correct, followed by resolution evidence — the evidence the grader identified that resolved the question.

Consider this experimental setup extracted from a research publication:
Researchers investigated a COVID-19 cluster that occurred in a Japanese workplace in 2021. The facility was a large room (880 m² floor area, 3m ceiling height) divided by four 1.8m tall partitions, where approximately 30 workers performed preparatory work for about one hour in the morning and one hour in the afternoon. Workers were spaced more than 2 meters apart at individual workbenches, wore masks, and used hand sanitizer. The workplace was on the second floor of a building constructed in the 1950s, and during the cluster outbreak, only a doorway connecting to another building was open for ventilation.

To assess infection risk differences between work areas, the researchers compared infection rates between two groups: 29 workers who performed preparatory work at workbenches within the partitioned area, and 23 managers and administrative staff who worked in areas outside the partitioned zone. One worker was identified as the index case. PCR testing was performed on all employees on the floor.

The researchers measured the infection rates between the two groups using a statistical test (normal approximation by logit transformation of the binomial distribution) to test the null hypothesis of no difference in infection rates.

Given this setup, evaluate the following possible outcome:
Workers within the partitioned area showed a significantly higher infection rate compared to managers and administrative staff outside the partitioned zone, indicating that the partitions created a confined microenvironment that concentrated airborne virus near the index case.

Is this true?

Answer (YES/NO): YES